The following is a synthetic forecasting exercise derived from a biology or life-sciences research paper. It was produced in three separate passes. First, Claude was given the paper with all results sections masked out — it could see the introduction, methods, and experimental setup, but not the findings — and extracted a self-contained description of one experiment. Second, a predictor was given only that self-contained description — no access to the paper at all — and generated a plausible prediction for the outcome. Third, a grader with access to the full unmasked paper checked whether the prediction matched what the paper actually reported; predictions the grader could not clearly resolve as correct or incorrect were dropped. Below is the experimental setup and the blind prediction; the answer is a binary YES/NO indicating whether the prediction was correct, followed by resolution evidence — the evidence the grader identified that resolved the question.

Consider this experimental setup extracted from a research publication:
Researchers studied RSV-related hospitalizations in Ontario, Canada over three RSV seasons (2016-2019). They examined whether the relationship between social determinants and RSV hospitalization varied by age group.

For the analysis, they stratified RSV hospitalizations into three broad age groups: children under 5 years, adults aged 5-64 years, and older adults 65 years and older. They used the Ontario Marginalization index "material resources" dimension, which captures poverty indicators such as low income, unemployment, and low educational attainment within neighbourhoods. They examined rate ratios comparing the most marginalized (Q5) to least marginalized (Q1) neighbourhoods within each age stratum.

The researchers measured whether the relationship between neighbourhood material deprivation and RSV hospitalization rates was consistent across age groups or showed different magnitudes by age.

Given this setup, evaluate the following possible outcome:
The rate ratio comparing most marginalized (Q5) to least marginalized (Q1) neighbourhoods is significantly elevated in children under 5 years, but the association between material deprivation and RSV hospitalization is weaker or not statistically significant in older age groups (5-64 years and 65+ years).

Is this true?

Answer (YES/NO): NO